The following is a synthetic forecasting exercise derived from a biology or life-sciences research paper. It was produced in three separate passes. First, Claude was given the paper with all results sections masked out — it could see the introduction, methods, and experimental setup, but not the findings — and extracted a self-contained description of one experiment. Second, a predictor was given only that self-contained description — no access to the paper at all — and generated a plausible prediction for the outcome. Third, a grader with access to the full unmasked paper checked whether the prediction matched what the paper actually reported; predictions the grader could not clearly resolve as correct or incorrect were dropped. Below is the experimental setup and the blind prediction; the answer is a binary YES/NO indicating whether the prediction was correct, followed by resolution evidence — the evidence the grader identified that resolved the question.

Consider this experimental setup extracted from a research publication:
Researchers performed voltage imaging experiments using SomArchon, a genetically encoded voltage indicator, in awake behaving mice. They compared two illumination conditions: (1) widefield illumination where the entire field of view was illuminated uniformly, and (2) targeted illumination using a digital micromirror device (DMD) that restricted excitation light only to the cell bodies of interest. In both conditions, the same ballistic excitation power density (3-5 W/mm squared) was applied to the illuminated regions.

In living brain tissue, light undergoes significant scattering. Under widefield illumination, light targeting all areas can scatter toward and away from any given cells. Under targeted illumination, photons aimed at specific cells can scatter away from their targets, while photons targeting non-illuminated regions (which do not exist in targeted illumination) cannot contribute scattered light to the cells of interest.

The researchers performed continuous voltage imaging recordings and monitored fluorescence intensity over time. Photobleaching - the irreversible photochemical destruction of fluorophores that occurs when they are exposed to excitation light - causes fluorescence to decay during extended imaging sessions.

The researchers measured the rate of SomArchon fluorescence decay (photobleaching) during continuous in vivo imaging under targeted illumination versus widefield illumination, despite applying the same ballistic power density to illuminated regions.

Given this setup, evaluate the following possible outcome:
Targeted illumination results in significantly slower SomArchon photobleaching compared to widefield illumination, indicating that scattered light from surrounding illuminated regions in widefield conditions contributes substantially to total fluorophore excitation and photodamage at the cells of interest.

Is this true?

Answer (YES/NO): YES